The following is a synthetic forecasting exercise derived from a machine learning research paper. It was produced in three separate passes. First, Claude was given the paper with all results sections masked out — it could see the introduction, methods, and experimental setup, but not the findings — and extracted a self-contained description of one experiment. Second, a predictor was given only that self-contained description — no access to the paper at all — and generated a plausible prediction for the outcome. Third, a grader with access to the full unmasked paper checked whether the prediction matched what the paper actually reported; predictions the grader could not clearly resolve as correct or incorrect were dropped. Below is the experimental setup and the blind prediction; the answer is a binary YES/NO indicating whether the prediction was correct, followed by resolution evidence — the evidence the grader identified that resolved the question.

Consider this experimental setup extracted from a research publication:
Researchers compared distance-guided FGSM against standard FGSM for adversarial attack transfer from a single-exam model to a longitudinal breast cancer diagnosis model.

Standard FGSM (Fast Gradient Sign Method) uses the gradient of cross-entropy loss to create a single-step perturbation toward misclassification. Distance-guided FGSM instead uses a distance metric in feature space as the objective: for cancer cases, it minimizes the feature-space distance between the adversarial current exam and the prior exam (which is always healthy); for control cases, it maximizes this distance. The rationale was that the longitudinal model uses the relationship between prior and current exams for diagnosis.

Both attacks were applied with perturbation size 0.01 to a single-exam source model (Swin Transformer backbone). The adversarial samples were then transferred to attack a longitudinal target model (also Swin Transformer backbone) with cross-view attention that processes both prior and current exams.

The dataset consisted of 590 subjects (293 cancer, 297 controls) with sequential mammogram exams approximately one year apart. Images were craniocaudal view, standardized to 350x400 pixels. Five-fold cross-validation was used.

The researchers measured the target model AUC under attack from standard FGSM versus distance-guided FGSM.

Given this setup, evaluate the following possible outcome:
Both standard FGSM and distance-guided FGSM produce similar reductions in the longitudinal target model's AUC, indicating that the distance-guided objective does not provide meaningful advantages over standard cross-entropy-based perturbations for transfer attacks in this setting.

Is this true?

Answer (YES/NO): NO